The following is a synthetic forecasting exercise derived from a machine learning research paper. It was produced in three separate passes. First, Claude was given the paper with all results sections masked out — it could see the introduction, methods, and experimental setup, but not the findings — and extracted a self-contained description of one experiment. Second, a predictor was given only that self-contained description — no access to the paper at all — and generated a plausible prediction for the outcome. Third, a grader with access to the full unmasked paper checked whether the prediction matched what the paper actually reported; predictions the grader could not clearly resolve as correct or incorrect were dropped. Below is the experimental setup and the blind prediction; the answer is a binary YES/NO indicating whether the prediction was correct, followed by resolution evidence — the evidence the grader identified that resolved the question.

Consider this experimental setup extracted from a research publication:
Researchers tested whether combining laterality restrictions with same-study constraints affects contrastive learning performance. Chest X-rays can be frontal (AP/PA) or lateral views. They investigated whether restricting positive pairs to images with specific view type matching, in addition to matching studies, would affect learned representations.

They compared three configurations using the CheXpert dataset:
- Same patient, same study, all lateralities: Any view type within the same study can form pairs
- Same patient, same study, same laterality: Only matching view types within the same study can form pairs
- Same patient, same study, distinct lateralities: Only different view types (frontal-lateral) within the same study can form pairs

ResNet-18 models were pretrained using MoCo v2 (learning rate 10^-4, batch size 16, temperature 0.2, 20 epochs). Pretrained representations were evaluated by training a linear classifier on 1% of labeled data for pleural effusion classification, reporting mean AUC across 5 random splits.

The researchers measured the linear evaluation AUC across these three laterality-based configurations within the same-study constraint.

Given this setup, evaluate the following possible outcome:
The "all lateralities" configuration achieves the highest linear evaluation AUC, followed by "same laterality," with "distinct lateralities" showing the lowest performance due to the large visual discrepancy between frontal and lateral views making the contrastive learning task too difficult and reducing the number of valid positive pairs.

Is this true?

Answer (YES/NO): NO